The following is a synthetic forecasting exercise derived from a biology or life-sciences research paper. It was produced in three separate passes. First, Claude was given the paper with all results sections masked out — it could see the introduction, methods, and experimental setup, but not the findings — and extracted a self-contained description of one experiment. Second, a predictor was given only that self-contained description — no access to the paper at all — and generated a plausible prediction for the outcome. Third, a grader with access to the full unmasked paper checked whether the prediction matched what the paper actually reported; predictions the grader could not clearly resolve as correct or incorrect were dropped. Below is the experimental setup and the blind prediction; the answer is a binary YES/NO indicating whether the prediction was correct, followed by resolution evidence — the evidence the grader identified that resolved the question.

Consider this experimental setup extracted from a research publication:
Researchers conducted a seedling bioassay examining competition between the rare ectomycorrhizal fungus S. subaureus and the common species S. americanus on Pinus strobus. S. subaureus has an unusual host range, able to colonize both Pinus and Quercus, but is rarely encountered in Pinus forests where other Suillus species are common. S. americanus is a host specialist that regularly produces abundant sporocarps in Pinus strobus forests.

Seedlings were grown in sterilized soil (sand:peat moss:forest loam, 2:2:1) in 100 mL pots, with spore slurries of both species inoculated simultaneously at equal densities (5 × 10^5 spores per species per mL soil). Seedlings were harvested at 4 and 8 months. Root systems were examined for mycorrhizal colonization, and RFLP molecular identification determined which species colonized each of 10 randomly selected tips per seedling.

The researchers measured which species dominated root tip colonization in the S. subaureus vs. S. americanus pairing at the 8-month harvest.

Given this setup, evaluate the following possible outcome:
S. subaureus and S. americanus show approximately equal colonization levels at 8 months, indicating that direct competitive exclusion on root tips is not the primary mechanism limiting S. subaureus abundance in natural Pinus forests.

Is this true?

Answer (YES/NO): NO